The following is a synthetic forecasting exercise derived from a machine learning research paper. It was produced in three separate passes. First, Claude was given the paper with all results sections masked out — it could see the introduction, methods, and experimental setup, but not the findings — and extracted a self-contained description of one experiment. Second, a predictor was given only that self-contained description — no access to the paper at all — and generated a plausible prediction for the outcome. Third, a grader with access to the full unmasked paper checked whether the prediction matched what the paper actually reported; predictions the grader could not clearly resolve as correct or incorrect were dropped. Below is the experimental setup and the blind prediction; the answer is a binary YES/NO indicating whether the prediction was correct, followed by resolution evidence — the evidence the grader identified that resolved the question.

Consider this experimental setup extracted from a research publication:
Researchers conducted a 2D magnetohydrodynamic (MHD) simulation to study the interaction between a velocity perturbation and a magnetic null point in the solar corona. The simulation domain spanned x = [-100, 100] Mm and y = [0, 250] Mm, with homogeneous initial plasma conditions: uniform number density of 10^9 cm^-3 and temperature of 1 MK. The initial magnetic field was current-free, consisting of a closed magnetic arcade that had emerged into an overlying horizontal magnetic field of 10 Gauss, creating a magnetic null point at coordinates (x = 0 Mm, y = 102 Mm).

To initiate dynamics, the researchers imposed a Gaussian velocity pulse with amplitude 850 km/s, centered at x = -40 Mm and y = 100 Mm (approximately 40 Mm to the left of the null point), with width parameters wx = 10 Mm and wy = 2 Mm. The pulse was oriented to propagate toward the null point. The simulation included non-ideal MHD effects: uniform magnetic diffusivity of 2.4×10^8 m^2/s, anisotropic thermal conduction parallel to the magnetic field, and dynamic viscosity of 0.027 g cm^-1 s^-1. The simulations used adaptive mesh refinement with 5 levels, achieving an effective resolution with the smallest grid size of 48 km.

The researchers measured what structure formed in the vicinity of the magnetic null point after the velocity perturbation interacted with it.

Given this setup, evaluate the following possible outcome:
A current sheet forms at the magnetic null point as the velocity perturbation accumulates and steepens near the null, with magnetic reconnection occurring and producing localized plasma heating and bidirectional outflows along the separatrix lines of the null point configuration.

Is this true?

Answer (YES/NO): NO